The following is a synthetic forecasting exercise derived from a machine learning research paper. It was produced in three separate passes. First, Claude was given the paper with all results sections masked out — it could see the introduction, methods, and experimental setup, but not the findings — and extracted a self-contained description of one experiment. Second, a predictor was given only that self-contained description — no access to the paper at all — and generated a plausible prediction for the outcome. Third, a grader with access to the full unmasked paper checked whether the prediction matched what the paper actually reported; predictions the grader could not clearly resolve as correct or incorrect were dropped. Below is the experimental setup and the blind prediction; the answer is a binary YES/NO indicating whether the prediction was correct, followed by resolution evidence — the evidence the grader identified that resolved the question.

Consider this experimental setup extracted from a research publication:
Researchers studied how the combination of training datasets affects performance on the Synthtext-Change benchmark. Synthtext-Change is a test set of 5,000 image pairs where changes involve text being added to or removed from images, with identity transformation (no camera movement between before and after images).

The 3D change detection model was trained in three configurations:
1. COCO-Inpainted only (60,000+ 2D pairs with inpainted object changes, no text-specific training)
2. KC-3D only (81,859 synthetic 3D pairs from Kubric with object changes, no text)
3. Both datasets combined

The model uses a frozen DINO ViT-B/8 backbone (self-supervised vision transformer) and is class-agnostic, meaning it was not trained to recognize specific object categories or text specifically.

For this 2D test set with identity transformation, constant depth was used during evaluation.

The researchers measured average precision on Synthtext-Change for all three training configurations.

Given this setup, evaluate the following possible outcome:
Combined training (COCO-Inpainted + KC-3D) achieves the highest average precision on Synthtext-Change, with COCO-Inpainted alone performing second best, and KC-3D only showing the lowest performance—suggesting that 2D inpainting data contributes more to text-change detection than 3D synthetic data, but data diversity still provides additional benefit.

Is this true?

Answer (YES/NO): NO